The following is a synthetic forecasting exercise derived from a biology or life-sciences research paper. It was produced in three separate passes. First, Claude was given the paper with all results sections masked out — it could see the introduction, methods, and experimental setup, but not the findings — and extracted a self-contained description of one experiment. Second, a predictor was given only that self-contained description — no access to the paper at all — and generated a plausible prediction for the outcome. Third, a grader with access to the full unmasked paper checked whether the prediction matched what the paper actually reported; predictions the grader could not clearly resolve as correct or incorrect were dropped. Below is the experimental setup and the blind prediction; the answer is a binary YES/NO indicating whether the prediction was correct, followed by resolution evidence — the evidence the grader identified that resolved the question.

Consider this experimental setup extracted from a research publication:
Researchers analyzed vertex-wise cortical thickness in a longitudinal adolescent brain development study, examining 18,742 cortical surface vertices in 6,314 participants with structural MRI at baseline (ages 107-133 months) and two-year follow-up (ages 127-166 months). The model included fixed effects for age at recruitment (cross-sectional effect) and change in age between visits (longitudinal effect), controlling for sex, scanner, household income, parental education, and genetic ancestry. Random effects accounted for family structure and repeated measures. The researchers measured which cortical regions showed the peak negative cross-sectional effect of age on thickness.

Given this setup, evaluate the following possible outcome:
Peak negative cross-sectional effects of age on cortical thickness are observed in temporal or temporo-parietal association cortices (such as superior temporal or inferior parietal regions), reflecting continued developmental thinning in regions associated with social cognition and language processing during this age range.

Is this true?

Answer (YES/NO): NO